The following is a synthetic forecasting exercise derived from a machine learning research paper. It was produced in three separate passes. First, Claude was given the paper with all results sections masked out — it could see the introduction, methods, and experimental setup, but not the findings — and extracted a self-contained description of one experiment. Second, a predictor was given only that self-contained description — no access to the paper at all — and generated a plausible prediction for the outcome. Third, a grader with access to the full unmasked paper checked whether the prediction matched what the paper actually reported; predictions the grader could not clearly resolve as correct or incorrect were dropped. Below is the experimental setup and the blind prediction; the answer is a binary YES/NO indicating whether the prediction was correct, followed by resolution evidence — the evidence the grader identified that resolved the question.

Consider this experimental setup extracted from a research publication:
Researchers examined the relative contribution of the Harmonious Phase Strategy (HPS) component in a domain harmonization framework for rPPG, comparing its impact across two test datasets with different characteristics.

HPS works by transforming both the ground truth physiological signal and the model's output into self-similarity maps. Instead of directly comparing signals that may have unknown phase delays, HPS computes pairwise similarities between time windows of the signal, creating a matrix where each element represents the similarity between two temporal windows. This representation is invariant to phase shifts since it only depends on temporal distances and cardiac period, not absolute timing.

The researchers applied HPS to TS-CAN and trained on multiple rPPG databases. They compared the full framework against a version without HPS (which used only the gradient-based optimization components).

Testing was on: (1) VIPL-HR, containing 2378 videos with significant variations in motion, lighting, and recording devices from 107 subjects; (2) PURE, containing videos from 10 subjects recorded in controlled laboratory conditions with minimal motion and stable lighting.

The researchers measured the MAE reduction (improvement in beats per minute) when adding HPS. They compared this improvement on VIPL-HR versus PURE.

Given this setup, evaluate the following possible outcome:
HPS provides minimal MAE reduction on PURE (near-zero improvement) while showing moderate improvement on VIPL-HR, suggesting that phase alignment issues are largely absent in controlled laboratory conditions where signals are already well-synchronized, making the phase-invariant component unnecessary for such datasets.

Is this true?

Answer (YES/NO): NO